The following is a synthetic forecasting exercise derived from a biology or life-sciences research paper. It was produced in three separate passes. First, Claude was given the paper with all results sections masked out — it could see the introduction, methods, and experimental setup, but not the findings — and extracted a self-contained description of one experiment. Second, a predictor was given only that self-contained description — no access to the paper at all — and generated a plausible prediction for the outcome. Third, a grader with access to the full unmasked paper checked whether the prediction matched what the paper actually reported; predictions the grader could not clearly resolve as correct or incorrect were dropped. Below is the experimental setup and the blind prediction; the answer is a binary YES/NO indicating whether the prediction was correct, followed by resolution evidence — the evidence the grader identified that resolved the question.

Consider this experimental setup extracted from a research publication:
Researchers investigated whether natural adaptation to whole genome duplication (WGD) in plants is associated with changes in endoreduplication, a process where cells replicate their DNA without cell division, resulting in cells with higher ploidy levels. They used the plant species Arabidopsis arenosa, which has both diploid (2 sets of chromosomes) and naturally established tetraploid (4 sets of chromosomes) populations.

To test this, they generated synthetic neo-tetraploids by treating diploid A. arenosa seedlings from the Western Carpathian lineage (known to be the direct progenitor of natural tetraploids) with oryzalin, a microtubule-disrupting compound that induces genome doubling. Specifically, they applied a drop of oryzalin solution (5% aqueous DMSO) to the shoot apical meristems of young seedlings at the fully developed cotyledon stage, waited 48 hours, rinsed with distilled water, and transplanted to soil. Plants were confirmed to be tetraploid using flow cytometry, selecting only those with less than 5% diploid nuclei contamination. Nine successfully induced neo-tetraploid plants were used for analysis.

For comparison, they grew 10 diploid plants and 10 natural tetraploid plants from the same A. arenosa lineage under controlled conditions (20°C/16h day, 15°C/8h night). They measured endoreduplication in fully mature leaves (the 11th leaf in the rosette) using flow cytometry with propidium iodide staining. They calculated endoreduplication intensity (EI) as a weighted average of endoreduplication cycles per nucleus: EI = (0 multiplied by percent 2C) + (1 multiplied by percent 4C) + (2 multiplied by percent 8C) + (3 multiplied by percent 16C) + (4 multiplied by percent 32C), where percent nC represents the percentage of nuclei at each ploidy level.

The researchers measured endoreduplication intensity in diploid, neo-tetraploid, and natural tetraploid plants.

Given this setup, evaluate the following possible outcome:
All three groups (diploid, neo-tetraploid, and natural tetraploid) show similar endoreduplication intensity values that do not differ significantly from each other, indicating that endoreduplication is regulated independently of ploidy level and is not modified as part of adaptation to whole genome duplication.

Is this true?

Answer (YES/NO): NO